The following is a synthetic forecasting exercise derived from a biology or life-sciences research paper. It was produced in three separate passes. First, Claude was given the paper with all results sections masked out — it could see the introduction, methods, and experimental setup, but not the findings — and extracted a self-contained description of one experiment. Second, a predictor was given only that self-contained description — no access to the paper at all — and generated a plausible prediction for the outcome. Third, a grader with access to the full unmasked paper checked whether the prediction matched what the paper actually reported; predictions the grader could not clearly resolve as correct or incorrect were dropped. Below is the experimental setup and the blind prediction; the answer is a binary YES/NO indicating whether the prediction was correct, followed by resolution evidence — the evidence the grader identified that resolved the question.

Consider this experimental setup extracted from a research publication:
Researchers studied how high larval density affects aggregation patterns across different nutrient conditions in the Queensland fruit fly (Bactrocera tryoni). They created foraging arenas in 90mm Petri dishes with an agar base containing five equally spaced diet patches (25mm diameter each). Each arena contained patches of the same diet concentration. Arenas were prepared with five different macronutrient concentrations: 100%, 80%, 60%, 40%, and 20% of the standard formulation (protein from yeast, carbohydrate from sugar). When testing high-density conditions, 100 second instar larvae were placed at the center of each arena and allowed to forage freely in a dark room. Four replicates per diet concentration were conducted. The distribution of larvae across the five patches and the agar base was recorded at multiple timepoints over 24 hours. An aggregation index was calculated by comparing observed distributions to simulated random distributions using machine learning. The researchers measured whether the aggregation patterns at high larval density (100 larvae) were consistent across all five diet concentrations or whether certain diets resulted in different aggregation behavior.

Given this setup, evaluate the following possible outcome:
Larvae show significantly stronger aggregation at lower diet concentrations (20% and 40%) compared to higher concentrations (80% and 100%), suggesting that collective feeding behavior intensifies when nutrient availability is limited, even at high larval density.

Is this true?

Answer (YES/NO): NO